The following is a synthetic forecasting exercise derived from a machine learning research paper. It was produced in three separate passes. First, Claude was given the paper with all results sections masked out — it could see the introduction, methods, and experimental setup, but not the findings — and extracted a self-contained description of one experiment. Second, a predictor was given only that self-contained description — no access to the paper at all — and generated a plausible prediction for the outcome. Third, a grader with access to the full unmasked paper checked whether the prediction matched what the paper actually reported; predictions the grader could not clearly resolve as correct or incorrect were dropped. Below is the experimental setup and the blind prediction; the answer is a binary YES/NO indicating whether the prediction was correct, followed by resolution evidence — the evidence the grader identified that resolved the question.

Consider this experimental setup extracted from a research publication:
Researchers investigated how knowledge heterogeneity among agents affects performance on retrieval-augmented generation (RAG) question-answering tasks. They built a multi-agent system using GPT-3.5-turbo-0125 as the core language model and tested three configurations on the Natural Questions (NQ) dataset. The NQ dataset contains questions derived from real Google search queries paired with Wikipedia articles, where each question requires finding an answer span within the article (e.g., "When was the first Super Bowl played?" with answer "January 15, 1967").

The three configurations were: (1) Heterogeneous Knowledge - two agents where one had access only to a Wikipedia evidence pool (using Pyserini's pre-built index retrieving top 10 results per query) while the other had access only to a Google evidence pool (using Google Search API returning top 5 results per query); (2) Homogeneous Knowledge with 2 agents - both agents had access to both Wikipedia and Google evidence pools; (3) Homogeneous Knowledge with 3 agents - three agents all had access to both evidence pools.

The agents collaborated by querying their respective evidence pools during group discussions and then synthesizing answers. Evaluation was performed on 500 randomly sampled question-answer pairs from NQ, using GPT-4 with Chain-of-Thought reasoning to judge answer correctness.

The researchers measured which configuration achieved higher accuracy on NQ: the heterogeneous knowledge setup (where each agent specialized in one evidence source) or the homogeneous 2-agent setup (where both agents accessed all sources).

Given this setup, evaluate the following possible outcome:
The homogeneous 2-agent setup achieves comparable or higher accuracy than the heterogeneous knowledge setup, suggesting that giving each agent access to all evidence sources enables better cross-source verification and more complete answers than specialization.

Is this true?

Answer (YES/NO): NO